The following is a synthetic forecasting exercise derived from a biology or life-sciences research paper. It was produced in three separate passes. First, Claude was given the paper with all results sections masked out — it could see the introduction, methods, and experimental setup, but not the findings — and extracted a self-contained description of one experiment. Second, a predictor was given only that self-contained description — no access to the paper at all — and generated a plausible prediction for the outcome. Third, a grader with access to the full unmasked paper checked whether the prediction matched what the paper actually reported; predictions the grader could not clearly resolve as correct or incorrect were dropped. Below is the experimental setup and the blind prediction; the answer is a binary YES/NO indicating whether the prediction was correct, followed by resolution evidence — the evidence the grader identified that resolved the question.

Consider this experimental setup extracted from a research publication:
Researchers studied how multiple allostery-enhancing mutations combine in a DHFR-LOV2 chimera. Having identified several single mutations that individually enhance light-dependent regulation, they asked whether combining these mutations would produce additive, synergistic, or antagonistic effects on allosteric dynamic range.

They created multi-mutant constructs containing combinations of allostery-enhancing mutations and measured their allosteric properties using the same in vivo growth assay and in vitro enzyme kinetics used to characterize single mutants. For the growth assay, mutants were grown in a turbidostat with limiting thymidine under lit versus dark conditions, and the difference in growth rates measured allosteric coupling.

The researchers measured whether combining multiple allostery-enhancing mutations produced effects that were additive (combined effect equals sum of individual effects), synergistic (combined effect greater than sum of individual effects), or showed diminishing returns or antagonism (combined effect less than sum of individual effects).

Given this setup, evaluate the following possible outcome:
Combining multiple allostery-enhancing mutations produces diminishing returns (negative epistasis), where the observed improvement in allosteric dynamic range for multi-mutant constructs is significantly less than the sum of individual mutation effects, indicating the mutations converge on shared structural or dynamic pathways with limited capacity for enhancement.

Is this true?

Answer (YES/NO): NO